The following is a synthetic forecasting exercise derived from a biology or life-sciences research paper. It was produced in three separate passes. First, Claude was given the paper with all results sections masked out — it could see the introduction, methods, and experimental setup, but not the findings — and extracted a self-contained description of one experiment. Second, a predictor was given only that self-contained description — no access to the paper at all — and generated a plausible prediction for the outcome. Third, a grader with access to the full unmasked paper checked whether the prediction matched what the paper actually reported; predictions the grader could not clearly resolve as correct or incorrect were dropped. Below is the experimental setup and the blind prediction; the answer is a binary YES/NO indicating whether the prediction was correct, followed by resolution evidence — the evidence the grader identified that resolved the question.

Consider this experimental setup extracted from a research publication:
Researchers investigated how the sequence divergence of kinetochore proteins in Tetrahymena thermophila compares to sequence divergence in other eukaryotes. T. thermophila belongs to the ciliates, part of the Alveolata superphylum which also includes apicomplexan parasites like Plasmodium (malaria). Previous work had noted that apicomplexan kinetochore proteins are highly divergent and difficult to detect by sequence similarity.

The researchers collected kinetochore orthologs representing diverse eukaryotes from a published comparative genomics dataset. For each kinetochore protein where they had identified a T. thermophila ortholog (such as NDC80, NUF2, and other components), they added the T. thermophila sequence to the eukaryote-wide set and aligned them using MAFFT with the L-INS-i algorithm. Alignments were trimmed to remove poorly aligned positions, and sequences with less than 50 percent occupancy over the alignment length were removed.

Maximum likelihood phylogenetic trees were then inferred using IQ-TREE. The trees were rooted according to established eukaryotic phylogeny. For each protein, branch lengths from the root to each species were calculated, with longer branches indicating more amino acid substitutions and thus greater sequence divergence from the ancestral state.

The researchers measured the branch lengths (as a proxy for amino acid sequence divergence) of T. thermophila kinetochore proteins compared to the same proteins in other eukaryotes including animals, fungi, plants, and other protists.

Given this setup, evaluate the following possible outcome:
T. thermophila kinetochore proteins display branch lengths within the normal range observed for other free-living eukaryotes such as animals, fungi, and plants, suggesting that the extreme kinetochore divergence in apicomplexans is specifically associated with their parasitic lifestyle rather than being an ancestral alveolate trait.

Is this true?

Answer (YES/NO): NO